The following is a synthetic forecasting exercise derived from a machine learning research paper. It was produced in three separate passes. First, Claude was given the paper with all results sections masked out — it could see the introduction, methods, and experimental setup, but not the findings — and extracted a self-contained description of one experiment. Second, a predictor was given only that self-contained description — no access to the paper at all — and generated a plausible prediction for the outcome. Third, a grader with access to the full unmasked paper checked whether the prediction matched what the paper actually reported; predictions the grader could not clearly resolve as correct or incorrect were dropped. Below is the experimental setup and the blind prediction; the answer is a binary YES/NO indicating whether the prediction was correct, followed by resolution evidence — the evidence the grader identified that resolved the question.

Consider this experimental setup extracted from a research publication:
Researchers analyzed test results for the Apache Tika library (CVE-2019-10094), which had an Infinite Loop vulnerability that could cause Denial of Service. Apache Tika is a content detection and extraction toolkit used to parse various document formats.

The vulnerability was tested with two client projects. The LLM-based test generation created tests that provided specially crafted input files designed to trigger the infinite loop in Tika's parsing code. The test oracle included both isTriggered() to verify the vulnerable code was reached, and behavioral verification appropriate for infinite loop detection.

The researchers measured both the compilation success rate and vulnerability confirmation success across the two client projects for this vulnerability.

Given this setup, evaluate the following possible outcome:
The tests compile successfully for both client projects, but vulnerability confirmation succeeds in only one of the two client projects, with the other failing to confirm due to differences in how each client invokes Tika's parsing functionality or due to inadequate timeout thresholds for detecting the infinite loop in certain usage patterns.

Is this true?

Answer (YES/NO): NO